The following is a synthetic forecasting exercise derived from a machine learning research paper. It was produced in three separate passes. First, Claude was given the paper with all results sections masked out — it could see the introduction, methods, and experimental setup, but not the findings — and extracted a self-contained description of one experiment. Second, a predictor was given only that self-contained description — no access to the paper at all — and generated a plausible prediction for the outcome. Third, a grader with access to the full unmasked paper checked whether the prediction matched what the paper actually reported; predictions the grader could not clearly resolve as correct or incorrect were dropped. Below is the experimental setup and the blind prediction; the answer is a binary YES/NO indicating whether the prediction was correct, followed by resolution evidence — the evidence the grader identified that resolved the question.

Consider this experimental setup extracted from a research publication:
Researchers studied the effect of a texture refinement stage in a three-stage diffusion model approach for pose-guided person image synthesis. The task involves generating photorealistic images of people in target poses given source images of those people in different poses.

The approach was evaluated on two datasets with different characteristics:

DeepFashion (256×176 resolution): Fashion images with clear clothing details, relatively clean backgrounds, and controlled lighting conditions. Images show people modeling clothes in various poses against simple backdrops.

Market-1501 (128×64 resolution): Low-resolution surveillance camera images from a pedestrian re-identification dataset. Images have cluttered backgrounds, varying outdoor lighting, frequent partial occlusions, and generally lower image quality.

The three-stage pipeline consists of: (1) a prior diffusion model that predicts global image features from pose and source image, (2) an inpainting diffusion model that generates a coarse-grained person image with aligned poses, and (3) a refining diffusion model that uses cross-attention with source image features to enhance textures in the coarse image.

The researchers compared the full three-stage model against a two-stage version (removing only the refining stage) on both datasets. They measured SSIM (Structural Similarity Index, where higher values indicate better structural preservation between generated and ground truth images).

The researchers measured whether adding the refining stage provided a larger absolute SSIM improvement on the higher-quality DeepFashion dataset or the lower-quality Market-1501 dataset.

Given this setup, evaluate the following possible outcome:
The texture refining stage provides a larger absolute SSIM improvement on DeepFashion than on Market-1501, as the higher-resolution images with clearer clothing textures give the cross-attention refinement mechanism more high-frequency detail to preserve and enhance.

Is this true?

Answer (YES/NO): YES